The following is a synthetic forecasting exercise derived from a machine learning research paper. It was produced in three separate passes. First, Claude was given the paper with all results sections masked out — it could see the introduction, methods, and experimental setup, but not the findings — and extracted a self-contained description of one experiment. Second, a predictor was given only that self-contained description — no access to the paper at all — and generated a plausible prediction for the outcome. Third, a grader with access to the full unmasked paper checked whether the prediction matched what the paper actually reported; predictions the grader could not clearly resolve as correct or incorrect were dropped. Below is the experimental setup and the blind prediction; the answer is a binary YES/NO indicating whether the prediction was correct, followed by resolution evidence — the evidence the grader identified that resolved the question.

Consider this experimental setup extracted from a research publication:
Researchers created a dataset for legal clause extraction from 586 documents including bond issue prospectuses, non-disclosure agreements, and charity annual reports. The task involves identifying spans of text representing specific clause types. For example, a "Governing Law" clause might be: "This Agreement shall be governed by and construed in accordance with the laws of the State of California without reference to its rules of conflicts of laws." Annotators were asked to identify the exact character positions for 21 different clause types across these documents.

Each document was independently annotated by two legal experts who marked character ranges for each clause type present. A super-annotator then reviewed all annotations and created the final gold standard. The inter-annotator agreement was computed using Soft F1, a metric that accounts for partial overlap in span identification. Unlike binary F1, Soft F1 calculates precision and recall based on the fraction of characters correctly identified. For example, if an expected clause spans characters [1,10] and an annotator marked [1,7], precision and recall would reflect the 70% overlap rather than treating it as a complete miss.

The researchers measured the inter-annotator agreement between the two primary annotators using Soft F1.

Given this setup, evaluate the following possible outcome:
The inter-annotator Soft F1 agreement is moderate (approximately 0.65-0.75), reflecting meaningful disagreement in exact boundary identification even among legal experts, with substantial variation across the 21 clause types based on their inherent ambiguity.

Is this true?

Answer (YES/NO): NO